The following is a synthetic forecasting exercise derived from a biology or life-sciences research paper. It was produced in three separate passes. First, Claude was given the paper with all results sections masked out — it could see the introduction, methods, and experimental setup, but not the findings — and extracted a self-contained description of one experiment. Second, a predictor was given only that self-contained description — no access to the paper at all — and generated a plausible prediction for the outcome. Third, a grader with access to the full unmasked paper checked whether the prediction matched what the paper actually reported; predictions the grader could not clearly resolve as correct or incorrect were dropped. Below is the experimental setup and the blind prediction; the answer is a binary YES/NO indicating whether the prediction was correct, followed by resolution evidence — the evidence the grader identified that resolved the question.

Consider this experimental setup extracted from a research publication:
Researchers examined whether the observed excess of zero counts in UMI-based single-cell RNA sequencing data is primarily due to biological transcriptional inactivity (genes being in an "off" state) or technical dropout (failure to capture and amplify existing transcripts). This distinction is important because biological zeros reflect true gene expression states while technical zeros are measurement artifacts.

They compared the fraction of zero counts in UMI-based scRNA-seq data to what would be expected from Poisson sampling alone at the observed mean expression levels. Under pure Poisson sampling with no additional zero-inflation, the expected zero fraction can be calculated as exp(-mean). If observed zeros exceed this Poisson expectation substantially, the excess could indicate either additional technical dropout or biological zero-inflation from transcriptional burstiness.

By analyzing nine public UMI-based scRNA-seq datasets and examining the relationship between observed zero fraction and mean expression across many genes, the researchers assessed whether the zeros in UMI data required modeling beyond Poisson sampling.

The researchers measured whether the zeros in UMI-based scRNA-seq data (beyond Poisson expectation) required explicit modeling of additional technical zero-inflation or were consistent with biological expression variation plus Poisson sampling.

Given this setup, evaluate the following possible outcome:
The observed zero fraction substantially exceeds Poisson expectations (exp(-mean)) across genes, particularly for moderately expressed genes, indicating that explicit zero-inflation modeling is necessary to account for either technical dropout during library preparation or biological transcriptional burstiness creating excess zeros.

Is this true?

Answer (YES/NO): NO